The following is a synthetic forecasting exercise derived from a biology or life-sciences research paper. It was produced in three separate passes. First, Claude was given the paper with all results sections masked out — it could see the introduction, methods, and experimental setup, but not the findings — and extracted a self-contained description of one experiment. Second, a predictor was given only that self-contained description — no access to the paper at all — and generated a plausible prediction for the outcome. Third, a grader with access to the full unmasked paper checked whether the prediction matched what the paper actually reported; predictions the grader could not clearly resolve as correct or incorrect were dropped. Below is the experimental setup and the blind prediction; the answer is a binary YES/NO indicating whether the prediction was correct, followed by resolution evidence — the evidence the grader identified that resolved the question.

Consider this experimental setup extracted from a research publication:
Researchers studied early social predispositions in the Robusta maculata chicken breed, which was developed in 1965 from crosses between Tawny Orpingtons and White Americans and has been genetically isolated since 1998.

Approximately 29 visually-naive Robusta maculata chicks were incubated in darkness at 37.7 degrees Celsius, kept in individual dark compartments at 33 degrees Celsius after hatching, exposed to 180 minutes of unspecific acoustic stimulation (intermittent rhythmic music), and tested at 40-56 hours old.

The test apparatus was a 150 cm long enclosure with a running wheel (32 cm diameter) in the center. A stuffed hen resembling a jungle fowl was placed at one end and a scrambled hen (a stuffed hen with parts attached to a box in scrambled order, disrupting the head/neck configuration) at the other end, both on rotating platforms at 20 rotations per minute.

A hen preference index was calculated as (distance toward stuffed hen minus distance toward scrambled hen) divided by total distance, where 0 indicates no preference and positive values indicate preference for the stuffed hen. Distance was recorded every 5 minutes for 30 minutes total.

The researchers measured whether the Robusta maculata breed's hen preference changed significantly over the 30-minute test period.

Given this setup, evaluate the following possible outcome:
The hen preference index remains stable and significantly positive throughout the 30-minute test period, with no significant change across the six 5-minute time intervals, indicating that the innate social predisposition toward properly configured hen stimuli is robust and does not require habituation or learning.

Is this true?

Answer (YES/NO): NO